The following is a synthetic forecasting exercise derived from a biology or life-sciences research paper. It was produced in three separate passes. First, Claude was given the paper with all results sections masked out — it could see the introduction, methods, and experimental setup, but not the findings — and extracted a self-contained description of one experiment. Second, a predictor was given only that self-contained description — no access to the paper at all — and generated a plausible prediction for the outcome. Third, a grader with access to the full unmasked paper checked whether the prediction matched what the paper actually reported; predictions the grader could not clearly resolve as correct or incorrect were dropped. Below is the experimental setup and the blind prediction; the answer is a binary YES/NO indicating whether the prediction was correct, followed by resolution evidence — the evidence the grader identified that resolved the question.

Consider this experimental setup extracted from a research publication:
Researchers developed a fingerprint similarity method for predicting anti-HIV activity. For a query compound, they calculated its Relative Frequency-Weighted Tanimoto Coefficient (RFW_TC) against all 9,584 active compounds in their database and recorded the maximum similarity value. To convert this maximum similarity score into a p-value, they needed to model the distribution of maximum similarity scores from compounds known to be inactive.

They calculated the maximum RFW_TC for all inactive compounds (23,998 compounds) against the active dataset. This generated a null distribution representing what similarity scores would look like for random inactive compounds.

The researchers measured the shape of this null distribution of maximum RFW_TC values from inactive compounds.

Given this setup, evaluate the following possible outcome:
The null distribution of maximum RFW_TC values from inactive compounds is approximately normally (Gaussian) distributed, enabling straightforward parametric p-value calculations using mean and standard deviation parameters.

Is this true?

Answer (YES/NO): YES